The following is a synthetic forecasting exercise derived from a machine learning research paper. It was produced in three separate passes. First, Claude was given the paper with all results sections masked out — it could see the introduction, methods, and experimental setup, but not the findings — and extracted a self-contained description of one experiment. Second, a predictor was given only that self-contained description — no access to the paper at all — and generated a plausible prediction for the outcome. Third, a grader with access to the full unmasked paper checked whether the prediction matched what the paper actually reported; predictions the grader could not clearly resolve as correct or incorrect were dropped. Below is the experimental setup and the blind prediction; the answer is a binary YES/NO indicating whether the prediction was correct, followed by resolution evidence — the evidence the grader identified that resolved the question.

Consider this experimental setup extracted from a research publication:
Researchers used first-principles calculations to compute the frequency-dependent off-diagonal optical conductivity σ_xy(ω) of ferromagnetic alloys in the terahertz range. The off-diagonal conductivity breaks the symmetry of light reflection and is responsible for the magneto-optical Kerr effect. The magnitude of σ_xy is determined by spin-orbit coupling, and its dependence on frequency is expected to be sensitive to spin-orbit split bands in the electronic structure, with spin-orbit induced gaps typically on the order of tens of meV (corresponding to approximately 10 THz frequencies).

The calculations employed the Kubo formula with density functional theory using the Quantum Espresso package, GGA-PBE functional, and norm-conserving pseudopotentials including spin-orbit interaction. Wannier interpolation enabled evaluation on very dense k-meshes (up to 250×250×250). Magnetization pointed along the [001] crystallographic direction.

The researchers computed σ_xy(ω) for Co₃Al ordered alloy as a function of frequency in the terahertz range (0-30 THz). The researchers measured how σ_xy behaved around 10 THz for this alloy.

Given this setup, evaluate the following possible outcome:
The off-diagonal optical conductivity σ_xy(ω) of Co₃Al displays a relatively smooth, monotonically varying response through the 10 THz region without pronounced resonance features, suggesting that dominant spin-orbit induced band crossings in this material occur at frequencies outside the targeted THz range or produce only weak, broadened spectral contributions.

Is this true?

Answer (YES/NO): NO